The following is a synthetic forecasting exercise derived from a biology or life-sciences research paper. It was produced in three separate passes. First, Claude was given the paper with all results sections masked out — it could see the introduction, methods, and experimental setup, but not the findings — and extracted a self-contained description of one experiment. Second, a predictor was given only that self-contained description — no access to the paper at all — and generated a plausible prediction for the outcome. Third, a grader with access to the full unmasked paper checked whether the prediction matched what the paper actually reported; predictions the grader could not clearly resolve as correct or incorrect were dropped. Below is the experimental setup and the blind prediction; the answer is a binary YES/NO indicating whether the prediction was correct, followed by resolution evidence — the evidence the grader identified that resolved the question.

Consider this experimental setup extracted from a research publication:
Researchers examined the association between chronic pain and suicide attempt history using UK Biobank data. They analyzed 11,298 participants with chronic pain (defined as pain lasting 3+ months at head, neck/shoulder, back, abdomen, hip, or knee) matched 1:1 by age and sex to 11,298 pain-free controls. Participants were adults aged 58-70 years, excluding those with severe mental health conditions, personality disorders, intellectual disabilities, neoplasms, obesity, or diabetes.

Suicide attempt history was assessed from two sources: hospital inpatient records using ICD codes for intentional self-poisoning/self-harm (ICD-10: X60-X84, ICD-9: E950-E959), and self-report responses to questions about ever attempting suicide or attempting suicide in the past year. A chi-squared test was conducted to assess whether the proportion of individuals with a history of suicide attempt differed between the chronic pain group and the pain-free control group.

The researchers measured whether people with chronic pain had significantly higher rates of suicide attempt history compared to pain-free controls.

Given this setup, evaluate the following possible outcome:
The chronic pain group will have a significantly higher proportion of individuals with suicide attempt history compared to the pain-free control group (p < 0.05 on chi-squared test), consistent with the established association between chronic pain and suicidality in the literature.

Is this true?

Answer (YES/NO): YES